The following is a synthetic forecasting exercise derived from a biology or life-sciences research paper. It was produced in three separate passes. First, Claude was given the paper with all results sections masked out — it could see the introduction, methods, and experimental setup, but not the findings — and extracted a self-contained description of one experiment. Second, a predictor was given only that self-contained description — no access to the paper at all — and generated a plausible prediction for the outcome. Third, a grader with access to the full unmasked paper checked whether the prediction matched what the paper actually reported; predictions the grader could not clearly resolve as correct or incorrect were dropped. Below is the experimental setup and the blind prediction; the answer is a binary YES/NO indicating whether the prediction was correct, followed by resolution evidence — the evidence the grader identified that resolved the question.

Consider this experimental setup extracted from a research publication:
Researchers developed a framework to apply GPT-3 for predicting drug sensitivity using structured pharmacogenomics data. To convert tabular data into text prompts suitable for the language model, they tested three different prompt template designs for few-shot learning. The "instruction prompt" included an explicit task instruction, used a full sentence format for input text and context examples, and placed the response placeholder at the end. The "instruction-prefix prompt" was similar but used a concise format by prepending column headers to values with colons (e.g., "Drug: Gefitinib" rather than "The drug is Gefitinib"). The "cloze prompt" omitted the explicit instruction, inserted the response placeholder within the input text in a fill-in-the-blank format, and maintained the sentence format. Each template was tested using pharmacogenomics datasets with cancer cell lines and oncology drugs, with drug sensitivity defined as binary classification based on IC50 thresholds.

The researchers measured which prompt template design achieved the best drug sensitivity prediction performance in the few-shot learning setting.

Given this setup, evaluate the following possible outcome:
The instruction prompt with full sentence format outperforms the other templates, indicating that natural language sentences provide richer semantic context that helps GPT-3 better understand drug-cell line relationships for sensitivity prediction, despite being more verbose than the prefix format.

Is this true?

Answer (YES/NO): NO